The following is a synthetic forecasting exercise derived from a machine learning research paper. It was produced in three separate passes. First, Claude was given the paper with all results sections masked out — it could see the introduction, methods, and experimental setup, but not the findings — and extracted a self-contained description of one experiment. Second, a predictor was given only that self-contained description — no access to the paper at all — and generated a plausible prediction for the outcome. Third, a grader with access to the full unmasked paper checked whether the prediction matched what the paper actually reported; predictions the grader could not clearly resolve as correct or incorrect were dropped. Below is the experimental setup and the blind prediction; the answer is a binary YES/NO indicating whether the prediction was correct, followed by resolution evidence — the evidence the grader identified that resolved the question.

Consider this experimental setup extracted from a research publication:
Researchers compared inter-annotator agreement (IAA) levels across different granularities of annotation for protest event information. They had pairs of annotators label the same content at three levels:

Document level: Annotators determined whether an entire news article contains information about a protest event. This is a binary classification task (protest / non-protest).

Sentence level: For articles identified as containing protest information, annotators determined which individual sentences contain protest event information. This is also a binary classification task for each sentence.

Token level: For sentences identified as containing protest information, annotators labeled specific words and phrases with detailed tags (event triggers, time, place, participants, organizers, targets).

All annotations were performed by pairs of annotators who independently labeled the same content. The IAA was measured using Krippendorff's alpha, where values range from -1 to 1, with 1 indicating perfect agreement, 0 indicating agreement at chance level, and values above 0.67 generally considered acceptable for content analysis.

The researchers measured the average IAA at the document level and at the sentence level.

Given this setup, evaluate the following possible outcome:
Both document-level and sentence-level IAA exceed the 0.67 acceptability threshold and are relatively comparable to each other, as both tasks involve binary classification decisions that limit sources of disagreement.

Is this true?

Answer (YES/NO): NO